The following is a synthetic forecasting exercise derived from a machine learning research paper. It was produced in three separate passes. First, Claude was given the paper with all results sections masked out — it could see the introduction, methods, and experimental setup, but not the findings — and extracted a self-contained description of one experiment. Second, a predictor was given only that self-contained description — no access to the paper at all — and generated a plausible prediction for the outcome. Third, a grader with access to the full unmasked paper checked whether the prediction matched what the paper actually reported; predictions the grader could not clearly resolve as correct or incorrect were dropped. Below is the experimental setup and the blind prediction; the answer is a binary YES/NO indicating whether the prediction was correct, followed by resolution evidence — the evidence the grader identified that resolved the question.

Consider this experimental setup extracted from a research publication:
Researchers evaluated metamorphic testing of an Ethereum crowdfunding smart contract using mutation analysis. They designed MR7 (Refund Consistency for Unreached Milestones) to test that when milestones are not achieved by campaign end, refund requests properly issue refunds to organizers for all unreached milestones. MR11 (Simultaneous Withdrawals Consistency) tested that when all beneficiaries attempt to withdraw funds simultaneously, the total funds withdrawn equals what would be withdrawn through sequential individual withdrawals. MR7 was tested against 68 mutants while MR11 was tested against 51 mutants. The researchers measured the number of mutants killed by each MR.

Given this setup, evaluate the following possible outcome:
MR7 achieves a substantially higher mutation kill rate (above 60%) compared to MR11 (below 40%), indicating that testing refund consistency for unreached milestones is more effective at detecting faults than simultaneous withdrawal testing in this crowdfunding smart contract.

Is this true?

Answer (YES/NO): NO